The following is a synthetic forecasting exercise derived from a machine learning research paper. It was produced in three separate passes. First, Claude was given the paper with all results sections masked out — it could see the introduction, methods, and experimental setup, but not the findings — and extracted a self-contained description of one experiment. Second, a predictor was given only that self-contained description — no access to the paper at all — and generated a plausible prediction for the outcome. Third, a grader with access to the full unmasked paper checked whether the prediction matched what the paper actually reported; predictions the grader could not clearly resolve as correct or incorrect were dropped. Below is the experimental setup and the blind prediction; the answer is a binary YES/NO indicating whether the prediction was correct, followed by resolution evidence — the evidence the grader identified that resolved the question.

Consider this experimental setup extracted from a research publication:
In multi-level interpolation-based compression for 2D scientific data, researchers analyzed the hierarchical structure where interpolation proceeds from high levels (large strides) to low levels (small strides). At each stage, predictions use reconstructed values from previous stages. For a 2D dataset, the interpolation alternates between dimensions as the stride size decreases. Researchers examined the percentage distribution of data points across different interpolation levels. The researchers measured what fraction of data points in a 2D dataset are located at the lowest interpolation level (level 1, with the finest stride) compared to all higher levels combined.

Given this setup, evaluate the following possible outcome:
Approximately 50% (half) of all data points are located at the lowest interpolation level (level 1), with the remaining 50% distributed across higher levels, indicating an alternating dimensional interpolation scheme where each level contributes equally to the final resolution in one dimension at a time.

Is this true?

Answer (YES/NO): NO